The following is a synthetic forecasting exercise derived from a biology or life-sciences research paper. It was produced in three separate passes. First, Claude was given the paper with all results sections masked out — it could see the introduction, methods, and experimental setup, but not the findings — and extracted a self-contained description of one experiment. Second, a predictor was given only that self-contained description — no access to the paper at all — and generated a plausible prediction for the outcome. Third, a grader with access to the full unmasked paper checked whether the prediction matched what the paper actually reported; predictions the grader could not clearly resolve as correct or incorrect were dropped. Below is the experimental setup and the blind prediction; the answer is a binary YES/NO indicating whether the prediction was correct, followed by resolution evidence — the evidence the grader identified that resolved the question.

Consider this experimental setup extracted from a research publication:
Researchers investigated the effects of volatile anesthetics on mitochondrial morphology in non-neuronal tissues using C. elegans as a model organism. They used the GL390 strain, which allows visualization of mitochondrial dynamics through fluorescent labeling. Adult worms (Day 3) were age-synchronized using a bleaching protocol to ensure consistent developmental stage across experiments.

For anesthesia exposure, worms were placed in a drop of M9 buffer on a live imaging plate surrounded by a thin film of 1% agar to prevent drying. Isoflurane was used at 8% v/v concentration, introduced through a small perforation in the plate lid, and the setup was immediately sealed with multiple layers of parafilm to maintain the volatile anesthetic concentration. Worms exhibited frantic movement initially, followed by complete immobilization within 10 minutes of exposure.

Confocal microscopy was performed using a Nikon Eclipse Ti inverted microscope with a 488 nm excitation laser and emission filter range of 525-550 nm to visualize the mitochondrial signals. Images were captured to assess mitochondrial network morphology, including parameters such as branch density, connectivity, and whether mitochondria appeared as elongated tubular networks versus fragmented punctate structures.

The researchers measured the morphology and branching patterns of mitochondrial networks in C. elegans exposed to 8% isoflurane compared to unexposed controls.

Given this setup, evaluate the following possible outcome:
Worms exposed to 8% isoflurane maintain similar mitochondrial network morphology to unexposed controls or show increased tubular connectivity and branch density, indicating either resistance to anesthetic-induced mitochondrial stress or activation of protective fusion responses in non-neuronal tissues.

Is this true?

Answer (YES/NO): NO